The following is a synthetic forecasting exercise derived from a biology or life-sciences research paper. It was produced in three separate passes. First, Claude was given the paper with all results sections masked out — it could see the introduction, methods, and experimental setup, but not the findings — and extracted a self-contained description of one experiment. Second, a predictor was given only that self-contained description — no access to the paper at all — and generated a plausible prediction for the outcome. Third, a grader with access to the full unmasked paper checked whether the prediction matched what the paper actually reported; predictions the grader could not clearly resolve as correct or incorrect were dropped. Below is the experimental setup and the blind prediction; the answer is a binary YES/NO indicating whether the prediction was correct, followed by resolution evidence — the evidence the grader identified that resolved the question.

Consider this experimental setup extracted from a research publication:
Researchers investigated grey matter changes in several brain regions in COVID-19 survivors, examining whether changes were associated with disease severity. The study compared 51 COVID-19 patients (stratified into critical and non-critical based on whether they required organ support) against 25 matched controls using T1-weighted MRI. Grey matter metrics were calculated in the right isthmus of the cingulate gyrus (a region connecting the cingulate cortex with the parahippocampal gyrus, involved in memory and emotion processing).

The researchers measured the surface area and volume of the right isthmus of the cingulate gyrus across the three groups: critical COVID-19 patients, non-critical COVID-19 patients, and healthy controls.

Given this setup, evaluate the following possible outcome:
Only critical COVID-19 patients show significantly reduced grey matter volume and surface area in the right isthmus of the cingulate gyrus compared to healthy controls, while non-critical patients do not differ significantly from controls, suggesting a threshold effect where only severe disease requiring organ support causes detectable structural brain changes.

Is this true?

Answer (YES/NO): NO